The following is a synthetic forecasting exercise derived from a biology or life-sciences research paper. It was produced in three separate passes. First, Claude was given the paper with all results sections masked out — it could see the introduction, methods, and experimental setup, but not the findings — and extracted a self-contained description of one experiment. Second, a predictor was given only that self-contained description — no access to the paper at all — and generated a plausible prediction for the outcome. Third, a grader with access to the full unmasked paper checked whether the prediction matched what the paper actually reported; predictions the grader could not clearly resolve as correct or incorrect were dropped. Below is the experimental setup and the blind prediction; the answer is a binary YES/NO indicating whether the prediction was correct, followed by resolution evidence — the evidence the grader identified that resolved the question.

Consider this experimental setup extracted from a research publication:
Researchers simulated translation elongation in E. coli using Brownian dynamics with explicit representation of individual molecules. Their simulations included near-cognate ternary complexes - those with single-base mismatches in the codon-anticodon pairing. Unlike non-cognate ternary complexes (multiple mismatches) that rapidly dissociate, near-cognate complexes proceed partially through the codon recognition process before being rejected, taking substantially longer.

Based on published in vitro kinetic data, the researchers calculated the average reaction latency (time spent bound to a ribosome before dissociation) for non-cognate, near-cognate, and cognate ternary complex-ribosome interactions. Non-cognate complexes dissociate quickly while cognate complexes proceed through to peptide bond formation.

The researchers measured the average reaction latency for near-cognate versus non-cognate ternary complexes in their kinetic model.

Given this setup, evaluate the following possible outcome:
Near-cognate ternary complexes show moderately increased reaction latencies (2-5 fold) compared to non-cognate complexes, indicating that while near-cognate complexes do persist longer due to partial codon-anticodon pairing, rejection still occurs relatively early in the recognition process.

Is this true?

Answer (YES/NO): YES